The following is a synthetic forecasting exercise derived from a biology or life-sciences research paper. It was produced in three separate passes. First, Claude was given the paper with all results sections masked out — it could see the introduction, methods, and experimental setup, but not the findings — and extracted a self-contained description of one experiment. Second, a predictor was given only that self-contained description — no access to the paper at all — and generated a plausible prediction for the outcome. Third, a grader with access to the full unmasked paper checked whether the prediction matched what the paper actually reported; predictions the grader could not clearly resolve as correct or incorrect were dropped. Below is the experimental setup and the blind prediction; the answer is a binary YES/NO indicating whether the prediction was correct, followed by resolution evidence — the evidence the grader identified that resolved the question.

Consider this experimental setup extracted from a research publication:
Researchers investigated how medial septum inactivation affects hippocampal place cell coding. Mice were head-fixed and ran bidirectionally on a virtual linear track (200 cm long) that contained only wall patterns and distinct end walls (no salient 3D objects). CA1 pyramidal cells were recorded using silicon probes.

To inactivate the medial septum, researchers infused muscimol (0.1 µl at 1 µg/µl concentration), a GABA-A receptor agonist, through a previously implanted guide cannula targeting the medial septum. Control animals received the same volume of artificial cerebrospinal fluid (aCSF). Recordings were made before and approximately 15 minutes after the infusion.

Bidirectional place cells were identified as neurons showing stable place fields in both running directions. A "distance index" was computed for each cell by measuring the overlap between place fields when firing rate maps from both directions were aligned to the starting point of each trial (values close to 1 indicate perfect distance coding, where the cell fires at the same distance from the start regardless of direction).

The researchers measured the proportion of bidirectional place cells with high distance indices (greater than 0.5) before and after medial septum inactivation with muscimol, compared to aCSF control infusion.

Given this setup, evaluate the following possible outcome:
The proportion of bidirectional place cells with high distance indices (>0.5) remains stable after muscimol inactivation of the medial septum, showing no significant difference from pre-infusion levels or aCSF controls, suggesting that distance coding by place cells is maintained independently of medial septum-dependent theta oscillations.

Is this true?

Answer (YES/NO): NO